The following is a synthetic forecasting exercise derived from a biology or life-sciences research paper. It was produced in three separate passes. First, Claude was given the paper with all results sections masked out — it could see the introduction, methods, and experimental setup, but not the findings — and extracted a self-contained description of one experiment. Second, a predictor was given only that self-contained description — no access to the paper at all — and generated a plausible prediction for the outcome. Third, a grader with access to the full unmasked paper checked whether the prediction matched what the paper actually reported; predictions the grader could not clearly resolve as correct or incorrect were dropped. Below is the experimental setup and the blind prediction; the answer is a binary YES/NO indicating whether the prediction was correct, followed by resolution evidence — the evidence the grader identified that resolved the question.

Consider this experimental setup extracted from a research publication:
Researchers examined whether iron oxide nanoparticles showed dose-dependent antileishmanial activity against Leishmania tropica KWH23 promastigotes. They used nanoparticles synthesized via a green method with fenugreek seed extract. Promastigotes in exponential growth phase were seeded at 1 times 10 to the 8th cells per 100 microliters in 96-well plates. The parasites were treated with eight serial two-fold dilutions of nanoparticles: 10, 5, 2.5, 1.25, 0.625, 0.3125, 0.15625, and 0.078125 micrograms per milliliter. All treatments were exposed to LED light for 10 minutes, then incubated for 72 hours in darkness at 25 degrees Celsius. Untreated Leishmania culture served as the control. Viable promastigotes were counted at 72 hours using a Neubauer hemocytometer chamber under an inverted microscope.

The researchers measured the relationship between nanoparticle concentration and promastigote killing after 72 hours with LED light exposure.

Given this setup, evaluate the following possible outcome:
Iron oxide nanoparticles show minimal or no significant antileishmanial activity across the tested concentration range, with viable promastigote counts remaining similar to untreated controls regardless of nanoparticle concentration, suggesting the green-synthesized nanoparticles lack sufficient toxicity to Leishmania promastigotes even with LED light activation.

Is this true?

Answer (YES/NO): NO